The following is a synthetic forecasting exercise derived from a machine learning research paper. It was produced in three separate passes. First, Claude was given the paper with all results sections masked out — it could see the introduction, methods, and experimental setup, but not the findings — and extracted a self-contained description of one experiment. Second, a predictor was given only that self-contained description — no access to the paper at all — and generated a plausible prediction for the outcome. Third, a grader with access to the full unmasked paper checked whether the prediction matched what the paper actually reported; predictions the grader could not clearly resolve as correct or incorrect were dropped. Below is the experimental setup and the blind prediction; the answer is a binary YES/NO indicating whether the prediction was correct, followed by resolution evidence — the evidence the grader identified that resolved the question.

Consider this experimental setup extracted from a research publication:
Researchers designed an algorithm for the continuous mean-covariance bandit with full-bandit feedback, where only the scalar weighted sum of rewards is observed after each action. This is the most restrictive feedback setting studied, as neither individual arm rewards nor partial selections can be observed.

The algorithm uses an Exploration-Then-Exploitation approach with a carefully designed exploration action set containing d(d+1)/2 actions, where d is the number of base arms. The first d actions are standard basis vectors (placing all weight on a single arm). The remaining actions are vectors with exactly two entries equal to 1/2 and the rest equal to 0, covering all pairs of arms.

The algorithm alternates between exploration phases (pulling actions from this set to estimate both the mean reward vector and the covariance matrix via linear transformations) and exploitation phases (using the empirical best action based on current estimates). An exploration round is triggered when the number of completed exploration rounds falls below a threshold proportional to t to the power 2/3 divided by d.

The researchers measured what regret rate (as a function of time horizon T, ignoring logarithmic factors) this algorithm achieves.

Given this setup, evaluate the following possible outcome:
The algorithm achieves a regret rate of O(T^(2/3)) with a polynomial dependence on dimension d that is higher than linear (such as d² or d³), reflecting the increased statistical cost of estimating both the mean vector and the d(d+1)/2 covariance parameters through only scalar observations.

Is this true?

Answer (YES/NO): NO